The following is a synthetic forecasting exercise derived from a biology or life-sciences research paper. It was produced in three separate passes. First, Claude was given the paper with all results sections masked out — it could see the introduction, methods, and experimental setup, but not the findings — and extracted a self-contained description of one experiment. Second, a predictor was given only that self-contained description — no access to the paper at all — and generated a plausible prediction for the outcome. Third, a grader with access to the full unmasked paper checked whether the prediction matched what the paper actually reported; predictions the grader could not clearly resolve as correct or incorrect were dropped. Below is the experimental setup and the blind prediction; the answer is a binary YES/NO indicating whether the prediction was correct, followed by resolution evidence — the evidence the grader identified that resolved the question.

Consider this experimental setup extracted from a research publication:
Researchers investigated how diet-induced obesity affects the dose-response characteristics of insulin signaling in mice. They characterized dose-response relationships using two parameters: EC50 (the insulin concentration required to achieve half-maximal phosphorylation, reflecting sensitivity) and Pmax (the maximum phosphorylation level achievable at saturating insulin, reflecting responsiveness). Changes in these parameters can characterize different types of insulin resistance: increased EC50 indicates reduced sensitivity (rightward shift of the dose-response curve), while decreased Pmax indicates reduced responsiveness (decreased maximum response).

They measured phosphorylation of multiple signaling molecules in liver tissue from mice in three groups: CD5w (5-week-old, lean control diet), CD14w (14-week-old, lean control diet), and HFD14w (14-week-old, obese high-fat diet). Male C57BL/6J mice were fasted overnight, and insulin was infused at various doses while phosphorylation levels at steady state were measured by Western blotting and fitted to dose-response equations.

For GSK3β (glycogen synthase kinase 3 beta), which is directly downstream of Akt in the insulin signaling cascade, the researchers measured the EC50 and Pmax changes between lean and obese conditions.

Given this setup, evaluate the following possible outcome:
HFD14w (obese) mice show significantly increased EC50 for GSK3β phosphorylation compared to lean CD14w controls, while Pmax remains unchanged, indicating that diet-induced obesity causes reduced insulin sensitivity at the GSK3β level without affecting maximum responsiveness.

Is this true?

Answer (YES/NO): NO